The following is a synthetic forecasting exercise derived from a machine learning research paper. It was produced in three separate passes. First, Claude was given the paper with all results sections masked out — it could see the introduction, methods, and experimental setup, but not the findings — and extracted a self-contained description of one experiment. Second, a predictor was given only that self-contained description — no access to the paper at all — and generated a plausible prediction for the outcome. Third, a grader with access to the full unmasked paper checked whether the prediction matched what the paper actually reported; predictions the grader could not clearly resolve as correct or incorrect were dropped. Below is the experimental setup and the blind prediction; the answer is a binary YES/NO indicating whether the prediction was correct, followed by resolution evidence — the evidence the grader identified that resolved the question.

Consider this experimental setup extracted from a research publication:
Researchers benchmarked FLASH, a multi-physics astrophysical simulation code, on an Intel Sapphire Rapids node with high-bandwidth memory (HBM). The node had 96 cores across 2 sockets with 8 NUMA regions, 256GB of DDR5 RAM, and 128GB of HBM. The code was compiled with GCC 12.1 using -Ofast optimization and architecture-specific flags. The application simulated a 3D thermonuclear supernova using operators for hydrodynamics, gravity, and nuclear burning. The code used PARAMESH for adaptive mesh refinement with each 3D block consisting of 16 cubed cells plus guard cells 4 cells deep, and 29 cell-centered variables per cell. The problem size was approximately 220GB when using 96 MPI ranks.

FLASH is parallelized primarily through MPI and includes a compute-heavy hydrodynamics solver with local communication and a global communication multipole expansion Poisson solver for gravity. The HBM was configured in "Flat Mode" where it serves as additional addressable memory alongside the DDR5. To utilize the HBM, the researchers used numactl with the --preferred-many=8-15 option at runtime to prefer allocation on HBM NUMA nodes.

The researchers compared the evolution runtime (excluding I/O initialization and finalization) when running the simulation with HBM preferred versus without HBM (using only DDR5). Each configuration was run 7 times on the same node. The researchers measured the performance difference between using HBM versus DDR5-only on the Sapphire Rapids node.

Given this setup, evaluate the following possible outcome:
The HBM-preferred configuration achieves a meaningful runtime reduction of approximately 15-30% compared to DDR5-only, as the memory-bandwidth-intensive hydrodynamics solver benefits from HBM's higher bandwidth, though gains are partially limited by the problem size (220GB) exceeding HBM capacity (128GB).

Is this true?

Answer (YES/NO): NO